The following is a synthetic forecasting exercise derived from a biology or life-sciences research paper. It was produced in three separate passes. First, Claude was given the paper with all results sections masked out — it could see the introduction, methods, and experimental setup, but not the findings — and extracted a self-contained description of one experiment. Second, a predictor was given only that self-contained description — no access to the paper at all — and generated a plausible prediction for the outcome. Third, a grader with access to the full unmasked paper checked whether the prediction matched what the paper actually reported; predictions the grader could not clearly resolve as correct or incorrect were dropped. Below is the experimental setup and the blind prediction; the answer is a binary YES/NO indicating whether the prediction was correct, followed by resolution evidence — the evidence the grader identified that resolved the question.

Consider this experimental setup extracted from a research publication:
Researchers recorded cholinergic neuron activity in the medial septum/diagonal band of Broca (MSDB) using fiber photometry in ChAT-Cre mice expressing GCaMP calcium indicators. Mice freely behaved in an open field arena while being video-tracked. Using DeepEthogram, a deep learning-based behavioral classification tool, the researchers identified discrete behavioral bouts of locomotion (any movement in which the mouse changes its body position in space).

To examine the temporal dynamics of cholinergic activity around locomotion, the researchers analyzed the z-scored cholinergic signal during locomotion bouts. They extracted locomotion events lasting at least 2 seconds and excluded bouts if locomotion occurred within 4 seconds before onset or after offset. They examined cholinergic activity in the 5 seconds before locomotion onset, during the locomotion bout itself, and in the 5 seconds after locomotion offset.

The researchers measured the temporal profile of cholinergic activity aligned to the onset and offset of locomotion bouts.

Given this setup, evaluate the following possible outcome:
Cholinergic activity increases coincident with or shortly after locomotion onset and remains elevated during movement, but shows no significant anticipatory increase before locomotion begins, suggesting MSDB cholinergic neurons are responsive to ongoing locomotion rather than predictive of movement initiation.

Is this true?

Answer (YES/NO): NO